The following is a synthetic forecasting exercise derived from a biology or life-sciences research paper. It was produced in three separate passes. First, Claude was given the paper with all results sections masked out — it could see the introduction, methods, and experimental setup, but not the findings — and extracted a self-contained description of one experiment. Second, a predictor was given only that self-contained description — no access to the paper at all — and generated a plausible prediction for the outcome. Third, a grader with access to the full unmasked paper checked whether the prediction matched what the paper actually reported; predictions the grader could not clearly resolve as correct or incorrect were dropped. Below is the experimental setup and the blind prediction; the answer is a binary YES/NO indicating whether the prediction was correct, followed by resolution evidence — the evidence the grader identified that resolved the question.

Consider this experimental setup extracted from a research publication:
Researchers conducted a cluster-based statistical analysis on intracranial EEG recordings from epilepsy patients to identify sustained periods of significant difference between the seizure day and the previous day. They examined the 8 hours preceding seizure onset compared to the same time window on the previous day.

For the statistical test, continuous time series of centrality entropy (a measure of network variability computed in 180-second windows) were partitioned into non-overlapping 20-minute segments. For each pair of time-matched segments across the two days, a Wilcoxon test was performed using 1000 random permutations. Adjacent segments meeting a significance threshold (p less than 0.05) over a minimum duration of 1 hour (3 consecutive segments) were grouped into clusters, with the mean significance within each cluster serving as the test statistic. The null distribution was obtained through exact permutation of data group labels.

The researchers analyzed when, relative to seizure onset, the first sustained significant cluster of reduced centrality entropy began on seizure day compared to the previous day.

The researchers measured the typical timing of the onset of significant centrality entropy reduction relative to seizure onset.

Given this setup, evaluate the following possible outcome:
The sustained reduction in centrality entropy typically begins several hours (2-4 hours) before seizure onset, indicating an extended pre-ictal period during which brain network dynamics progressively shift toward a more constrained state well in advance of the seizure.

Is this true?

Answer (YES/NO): NO